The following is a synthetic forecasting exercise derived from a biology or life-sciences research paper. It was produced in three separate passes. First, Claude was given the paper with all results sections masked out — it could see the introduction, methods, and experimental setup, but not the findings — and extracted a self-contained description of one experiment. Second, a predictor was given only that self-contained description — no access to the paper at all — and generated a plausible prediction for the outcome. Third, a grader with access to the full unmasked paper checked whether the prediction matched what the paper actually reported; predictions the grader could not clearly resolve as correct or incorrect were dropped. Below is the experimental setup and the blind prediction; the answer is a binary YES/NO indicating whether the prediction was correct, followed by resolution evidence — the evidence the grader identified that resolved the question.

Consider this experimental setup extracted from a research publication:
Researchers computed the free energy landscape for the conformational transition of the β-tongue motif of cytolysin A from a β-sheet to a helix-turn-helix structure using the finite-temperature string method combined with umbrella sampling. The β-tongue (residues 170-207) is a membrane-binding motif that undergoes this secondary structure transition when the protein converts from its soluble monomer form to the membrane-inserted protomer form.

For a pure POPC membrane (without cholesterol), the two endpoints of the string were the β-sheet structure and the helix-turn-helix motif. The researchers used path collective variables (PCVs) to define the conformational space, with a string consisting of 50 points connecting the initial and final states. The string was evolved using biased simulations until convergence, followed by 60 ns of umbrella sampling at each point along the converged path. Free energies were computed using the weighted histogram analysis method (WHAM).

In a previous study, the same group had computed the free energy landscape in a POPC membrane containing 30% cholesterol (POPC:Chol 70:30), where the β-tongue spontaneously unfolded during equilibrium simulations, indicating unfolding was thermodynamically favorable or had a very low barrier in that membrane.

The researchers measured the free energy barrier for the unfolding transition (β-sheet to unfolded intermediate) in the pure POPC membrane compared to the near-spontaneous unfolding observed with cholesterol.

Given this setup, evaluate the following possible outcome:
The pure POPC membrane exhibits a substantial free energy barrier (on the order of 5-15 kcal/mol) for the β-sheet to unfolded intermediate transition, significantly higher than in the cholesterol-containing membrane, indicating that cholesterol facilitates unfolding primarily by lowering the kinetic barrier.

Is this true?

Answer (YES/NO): NO